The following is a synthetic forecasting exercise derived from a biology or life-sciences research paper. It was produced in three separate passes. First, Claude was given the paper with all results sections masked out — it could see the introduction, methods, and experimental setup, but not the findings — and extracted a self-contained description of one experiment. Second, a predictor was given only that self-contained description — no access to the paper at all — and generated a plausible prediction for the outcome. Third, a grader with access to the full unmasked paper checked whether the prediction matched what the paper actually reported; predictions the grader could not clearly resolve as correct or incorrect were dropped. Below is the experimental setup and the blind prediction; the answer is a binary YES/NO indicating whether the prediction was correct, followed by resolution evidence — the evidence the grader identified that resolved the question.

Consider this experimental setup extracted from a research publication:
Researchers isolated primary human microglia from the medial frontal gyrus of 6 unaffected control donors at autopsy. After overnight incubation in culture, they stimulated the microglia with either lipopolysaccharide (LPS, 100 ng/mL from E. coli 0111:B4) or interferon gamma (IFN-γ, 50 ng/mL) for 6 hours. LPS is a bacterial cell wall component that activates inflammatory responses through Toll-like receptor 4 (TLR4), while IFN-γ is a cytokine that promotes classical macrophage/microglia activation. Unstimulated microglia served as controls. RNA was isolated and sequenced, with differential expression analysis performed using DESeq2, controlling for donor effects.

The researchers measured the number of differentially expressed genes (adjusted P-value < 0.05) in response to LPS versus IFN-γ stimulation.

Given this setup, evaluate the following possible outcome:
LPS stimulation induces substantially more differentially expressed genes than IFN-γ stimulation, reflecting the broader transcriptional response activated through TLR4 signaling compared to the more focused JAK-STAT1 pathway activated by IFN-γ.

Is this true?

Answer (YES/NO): YES